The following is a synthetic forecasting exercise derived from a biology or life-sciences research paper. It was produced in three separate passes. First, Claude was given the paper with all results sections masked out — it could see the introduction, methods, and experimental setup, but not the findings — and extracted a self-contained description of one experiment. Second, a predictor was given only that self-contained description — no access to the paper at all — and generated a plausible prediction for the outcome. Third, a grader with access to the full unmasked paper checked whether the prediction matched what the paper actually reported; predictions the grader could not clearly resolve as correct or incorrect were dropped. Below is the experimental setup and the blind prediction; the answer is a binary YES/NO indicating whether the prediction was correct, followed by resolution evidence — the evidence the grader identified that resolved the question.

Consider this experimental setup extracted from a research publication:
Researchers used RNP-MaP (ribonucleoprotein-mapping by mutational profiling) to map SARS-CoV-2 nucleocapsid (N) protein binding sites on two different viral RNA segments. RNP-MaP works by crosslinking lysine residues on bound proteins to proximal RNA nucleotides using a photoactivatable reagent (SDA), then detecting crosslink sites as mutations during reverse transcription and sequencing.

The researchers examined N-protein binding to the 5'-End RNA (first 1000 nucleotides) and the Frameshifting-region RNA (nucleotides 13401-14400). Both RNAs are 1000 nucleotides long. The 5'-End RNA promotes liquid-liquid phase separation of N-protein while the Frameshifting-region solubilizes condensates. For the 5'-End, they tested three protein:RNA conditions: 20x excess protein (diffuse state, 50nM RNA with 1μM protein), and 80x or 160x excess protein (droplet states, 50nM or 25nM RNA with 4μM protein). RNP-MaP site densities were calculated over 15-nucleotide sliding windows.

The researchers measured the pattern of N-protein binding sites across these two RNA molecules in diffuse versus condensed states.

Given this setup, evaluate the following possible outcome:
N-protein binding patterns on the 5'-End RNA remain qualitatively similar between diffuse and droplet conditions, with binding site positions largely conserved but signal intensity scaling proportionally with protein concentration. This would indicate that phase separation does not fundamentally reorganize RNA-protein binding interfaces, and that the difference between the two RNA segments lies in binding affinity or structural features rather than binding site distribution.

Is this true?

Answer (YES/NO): NO